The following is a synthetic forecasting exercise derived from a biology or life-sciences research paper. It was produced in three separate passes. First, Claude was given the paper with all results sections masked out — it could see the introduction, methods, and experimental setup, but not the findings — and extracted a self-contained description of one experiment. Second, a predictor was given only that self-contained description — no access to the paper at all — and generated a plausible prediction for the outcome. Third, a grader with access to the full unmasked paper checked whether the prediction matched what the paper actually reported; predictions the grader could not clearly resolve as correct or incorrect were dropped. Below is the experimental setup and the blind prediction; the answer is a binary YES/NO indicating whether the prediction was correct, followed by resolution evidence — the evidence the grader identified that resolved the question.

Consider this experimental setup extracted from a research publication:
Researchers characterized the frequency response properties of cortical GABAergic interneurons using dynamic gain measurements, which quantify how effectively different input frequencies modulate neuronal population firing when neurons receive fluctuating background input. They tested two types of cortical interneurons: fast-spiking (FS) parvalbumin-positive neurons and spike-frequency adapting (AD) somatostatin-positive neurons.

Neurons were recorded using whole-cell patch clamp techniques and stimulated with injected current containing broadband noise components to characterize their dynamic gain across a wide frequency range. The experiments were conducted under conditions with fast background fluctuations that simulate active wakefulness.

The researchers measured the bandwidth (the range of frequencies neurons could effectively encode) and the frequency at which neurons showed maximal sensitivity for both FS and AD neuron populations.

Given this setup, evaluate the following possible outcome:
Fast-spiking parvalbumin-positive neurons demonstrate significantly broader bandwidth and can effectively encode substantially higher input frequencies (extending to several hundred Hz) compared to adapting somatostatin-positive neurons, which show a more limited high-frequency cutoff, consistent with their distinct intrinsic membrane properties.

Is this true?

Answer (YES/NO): NO